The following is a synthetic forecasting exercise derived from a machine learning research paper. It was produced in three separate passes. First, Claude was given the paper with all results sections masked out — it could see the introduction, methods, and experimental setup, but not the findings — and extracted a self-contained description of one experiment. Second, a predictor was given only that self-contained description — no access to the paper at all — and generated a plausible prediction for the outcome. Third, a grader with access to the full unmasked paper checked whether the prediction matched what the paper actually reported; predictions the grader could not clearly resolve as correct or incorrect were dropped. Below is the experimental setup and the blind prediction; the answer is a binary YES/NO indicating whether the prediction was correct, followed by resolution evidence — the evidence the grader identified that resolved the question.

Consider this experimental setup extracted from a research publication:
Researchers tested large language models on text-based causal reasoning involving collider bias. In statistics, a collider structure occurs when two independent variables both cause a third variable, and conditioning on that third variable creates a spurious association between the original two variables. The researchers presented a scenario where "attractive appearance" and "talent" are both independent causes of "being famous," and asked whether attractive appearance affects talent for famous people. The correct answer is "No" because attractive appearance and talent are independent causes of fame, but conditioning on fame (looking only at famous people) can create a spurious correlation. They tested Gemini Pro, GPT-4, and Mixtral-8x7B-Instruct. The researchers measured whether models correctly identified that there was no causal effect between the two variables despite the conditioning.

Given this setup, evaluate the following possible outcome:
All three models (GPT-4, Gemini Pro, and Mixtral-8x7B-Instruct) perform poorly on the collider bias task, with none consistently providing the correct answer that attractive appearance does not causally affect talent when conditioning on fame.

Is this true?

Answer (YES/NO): YES